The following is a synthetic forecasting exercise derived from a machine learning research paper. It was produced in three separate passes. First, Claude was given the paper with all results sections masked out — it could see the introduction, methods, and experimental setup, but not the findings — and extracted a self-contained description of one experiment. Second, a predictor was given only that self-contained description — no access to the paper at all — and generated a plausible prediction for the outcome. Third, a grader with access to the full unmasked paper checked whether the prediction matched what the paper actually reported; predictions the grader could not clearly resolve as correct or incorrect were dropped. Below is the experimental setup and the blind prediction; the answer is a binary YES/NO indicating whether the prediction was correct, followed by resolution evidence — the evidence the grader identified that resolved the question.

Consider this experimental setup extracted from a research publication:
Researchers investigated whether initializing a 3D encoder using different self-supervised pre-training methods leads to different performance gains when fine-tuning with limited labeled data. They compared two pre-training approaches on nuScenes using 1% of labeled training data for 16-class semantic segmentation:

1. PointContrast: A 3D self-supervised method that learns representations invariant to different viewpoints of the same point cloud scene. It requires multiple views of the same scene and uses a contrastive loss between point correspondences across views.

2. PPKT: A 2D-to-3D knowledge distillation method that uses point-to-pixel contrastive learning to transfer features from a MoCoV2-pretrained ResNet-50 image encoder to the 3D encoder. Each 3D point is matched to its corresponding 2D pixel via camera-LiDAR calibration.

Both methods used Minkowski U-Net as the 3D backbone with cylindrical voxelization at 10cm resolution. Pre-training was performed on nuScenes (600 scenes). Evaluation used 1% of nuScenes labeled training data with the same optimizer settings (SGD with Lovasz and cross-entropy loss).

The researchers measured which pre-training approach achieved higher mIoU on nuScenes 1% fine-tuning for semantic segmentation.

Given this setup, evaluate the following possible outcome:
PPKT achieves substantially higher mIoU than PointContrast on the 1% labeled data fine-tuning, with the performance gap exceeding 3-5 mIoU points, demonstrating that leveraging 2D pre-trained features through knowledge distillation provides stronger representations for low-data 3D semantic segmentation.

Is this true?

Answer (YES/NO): YES